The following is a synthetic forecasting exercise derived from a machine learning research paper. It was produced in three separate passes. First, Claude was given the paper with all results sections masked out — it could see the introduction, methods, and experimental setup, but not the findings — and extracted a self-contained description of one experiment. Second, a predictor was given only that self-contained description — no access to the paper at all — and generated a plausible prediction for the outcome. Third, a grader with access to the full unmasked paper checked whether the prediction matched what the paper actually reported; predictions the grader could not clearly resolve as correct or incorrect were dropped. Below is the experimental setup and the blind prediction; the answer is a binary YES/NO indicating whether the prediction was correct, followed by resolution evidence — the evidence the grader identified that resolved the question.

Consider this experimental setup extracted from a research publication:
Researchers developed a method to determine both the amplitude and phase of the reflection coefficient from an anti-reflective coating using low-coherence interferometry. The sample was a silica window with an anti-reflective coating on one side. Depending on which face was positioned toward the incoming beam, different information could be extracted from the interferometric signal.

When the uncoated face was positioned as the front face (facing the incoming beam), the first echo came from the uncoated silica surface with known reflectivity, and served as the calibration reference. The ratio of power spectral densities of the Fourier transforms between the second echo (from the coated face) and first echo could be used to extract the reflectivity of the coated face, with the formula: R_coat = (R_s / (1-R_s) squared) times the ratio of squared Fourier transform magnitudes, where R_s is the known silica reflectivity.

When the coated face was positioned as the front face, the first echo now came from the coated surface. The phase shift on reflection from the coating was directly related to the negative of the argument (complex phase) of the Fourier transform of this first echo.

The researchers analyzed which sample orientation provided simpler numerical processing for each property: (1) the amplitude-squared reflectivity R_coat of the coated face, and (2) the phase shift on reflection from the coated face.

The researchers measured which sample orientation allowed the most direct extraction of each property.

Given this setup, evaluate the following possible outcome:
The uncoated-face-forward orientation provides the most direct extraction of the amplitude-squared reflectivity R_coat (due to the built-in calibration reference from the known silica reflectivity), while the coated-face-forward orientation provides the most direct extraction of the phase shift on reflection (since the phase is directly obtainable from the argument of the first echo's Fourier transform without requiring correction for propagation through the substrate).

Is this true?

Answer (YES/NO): YES